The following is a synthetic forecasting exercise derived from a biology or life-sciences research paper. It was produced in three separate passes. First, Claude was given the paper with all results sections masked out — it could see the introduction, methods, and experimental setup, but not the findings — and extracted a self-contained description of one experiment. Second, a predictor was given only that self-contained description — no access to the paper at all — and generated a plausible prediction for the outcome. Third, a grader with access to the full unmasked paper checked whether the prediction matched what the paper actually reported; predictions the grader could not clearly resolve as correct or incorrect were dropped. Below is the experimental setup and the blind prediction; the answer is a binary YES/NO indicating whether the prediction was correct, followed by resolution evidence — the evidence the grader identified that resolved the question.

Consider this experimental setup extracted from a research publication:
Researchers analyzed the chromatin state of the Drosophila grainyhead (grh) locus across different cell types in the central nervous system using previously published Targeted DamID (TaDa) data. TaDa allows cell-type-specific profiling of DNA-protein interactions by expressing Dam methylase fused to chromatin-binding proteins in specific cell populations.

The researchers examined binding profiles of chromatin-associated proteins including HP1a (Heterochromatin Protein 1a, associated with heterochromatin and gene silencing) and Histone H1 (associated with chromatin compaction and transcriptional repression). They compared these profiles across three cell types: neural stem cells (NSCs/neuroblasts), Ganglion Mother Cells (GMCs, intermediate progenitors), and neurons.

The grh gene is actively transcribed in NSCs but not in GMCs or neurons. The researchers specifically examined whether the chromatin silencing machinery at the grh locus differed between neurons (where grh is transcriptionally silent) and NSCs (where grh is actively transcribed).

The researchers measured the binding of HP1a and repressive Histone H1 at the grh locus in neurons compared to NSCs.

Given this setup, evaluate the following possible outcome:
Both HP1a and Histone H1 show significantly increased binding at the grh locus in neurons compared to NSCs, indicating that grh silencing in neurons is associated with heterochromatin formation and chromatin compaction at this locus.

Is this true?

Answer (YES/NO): YES